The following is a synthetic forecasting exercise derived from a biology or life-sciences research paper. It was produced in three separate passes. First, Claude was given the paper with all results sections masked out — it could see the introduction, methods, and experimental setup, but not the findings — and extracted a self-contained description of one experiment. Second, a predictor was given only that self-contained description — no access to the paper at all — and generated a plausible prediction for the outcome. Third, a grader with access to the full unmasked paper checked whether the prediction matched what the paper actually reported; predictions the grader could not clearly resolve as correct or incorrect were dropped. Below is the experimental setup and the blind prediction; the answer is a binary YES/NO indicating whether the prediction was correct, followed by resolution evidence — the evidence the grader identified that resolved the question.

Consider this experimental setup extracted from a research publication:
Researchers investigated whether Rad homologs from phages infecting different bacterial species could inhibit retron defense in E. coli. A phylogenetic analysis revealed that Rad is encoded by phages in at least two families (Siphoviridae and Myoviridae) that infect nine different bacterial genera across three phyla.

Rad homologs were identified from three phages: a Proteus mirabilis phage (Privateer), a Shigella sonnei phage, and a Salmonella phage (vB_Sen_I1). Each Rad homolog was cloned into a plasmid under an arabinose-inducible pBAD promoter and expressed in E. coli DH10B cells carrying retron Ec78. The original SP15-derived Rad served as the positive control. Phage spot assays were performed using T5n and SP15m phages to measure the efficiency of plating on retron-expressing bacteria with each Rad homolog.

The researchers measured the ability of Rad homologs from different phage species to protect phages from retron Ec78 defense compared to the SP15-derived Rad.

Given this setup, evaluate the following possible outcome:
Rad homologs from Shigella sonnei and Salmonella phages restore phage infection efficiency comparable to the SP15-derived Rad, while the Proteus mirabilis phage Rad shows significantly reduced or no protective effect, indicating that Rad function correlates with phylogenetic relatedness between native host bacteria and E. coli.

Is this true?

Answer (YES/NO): NO